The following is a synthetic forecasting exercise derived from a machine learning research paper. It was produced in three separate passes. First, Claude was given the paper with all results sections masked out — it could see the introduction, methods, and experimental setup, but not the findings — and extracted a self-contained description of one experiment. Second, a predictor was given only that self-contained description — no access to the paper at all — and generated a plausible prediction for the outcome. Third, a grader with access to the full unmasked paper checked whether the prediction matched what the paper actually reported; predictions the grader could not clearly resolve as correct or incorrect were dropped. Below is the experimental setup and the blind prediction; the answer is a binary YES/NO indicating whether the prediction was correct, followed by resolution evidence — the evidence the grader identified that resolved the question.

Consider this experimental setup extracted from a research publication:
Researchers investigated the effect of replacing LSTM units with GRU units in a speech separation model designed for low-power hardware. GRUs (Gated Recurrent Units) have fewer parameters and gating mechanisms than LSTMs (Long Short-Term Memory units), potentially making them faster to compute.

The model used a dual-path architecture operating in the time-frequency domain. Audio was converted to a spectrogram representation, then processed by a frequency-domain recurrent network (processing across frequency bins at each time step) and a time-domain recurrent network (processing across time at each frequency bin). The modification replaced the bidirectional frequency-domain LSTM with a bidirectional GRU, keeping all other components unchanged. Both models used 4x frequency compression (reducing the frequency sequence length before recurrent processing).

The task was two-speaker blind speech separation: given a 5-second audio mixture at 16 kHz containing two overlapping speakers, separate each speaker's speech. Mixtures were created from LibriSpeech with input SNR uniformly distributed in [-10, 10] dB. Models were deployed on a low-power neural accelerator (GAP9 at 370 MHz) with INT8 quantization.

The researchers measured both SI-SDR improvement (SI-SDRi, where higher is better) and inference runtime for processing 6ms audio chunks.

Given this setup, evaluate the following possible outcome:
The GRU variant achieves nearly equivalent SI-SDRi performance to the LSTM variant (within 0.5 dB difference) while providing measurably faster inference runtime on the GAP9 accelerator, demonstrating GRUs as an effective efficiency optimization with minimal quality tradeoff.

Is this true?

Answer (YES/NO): NO